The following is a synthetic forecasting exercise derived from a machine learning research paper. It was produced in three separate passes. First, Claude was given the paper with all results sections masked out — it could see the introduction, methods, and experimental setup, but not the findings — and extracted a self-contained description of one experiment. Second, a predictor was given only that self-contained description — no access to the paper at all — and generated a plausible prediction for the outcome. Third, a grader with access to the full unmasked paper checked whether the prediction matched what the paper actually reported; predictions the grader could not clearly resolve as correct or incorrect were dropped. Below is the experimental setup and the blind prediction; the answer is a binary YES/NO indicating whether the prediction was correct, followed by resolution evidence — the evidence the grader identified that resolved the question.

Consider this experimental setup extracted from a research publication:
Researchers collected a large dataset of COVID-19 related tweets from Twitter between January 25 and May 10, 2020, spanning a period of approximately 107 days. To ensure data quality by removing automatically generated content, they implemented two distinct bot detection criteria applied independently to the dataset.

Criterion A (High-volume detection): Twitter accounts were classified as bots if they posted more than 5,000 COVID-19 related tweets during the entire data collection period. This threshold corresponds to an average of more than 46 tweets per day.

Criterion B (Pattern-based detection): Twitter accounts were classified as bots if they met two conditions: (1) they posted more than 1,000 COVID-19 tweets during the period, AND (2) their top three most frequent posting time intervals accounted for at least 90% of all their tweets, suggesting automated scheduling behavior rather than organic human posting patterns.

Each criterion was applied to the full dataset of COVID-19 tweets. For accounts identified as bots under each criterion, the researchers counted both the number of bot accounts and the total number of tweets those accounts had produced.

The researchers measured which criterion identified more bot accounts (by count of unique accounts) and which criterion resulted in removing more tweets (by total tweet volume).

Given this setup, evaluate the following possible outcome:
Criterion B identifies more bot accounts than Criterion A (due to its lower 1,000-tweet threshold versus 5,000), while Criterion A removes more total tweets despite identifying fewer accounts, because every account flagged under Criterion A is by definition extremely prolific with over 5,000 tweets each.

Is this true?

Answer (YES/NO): YES